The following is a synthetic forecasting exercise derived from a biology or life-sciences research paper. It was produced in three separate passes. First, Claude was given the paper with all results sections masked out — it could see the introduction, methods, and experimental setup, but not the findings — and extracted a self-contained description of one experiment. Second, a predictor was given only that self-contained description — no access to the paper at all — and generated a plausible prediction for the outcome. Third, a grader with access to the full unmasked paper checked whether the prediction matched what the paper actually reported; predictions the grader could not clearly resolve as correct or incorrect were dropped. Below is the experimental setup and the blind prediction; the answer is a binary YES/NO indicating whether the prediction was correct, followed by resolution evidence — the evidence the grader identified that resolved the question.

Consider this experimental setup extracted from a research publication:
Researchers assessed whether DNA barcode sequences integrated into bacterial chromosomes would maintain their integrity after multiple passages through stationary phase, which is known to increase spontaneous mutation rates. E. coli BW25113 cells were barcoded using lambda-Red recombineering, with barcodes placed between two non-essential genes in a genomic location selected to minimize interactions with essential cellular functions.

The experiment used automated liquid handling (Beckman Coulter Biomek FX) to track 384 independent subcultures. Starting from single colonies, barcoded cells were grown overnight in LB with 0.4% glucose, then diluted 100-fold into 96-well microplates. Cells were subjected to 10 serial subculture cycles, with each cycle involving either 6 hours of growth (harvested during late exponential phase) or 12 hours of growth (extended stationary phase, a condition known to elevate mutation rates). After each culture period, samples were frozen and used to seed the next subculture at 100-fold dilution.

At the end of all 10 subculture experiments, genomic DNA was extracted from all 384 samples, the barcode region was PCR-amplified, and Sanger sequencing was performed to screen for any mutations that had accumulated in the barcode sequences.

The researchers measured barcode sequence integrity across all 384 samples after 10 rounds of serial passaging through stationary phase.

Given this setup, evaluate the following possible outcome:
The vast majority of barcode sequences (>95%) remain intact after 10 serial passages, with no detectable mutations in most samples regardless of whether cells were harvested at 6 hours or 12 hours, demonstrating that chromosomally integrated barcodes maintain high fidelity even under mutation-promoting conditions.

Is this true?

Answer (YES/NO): YES